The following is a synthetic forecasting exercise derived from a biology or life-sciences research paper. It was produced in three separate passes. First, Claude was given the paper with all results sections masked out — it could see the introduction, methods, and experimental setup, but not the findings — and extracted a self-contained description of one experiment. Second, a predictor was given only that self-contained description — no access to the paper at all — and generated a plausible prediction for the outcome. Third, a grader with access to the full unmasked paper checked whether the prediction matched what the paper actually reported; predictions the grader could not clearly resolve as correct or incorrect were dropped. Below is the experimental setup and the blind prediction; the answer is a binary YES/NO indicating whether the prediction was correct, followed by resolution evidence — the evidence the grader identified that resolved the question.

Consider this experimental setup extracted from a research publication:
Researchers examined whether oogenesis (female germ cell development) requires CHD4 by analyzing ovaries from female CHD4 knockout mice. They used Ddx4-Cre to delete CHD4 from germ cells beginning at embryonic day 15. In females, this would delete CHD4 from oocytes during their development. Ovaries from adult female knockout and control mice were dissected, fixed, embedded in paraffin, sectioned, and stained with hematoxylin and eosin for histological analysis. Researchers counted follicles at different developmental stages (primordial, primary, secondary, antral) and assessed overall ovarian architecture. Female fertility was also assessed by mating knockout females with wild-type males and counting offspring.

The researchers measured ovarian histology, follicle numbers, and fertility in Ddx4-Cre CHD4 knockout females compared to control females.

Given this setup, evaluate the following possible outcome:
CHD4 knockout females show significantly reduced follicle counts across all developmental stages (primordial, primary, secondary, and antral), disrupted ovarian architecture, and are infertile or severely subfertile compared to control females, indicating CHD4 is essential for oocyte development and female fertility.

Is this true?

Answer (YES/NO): YES